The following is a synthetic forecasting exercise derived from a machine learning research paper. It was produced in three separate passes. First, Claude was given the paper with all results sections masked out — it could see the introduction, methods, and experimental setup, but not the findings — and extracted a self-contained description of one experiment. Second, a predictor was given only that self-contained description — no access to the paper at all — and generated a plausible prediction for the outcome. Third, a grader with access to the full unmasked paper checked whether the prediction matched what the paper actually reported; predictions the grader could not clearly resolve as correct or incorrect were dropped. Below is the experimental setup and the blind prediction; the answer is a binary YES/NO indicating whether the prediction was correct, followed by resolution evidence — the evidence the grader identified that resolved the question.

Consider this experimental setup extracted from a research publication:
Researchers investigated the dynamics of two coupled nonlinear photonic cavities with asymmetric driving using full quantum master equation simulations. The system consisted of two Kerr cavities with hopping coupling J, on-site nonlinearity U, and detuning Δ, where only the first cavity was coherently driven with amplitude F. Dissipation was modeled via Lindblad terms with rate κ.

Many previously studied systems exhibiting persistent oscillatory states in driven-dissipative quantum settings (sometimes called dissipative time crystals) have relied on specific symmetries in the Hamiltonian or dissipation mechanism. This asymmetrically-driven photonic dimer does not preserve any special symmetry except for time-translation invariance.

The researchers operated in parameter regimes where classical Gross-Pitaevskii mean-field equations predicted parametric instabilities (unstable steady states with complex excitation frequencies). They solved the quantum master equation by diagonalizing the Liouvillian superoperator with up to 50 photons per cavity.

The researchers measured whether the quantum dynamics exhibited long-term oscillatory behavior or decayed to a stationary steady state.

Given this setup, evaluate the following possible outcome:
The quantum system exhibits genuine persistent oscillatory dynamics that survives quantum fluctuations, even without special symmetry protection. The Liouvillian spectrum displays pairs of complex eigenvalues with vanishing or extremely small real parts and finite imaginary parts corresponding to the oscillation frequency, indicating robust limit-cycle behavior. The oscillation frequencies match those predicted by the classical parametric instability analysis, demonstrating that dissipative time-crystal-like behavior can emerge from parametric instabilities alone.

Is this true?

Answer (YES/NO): YES